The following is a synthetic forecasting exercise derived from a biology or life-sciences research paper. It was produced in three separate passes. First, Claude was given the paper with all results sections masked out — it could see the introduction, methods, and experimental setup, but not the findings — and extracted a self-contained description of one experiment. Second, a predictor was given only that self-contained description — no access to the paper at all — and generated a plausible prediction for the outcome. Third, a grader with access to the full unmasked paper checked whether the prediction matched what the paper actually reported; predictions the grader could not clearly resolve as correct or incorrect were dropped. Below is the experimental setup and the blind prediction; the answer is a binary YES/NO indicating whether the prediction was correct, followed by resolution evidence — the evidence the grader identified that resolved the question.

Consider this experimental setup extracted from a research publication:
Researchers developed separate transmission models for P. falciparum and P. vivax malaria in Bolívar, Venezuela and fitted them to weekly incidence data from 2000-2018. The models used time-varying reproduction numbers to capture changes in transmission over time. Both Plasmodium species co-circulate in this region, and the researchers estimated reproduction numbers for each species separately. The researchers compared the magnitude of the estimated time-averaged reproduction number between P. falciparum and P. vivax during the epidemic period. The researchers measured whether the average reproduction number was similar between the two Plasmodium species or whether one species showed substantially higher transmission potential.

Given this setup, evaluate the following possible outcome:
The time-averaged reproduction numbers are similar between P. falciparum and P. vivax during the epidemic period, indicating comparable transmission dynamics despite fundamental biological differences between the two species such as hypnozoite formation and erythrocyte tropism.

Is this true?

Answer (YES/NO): YES